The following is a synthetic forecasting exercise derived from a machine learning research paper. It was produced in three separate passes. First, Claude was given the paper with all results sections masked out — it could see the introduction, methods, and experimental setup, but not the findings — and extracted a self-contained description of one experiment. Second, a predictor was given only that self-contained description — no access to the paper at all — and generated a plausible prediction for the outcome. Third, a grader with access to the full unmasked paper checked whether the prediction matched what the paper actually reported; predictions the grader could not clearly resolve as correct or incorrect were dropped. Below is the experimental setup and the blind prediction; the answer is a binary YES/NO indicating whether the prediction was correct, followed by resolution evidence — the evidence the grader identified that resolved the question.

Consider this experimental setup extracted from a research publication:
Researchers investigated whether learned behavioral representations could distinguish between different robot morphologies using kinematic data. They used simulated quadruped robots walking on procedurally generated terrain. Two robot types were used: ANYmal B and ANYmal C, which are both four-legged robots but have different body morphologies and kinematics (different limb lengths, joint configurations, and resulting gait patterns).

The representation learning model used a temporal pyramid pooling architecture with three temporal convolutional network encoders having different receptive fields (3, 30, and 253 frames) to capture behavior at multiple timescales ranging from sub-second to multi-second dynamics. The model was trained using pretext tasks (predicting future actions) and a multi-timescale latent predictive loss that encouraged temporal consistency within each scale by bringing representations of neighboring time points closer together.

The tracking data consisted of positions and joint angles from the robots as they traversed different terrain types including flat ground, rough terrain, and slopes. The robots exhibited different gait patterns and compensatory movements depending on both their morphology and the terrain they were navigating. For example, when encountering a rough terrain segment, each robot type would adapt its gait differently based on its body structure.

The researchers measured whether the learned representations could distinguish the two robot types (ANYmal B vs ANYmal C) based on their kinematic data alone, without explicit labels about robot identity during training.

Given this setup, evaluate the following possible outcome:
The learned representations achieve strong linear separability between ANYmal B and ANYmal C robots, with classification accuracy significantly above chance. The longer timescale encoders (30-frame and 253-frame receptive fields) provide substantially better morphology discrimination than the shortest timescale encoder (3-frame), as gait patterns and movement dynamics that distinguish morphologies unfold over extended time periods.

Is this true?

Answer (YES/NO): YES